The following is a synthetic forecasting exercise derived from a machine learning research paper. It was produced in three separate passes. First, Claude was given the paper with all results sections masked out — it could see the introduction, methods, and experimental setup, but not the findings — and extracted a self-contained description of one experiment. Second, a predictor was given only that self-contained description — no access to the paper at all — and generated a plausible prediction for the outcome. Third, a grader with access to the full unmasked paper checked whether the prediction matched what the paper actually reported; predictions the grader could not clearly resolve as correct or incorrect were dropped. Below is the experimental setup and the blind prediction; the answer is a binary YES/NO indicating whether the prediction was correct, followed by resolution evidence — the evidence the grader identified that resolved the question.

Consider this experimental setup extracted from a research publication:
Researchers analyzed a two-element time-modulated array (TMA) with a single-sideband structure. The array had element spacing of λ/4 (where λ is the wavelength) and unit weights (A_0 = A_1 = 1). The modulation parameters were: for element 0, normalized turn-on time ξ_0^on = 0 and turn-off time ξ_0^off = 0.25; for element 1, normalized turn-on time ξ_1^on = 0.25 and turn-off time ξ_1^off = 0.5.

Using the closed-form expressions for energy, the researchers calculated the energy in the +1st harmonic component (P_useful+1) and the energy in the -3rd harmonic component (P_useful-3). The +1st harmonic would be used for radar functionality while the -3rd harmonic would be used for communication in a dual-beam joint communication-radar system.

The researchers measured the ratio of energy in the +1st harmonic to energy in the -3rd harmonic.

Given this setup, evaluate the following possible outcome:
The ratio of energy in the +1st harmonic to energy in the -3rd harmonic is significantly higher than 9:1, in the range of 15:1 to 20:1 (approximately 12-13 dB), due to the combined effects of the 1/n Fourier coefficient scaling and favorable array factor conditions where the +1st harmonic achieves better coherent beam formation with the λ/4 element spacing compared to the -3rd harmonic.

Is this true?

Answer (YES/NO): NO